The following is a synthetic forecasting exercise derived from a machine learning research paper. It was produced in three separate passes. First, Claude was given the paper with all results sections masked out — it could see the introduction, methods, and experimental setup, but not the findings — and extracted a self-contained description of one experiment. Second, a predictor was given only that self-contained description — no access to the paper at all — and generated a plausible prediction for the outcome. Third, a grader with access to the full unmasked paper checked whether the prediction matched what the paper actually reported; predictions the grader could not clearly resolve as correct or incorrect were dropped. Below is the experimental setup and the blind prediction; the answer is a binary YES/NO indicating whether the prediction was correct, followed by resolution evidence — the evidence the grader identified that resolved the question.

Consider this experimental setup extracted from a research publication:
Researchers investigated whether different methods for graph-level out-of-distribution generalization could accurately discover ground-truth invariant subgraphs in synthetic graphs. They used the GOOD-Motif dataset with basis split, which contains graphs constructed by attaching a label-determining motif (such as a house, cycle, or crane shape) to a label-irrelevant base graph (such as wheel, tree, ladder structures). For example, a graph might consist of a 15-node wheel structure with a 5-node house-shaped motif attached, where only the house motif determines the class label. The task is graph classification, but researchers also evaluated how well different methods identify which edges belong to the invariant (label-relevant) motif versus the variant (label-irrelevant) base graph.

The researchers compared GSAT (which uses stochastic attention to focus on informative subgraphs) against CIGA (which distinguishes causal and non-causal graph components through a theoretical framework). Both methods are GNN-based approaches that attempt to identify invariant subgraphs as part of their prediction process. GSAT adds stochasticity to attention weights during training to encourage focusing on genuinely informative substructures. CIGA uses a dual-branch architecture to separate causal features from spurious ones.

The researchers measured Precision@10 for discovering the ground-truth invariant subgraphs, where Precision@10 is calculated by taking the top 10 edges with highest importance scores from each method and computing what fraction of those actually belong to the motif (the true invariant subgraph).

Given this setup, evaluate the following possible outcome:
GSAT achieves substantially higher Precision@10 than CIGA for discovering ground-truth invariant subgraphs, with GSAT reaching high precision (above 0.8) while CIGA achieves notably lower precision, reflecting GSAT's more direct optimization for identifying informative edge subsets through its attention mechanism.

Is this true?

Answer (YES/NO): NO